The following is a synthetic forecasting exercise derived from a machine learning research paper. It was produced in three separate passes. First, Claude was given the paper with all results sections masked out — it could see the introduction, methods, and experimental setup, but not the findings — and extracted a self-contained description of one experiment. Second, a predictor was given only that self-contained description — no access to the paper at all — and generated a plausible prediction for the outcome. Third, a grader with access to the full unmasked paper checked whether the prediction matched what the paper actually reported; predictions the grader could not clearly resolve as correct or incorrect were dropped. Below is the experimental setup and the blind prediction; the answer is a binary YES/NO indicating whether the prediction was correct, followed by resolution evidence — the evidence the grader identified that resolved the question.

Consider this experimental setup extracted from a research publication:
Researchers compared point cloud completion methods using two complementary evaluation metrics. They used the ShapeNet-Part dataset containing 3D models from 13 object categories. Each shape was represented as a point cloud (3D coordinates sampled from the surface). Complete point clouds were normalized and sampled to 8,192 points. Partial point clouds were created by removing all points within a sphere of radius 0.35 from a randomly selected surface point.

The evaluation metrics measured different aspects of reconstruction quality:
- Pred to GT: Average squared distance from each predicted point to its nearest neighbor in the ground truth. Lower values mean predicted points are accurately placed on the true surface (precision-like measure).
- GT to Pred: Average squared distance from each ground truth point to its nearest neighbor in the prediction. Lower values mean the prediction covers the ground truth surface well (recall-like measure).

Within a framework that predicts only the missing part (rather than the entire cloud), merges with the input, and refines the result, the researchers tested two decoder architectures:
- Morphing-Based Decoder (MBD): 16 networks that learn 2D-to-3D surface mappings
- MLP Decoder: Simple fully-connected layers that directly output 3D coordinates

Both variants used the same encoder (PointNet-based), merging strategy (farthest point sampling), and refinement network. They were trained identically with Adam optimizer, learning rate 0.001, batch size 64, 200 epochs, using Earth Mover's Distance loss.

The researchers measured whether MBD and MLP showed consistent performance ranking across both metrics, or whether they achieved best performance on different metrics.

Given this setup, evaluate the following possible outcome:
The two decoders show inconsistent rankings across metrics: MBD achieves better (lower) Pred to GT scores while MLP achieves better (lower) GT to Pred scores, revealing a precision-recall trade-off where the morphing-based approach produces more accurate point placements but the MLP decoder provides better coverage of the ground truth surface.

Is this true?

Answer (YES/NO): YES